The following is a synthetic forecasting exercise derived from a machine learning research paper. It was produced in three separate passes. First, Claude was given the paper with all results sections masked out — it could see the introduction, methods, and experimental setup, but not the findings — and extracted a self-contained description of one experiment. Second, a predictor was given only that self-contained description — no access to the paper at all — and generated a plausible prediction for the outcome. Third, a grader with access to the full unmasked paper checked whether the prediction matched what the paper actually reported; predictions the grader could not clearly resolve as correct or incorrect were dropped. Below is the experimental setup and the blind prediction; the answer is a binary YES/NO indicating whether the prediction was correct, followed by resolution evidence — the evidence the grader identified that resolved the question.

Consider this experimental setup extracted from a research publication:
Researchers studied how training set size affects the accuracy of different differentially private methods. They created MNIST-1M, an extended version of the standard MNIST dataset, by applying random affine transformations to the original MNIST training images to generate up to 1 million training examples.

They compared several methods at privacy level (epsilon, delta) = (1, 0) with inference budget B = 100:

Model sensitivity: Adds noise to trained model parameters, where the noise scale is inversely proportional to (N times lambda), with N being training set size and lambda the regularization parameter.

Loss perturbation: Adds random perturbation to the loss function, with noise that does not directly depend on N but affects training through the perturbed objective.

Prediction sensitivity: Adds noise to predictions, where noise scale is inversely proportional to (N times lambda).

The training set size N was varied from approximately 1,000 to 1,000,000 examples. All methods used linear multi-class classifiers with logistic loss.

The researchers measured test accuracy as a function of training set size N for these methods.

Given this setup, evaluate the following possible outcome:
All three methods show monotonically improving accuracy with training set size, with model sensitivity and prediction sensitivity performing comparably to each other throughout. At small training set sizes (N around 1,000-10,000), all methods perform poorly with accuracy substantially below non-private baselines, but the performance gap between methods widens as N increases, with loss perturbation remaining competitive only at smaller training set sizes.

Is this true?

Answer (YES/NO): NO